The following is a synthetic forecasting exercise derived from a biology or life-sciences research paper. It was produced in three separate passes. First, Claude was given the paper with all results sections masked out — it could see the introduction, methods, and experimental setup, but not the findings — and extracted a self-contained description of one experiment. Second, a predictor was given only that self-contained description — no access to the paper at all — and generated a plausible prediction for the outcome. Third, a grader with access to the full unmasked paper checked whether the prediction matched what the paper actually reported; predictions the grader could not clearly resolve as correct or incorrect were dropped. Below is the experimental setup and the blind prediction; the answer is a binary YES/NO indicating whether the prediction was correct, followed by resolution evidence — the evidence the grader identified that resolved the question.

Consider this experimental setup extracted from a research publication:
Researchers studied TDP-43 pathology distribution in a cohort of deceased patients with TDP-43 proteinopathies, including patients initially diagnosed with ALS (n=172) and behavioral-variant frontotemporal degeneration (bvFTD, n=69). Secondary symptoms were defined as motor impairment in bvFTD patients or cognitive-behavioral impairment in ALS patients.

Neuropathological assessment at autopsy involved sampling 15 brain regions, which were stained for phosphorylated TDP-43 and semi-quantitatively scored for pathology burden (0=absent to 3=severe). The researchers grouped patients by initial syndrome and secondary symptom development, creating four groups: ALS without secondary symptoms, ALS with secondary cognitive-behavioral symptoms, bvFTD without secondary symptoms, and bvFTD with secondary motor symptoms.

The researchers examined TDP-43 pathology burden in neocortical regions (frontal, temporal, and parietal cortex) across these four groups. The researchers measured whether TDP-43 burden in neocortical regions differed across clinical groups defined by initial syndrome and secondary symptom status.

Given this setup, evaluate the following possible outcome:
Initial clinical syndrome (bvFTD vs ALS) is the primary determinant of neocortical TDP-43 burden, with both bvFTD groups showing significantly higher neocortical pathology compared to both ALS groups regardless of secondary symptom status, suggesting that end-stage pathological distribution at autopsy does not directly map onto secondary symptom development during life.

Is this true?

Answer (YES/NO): NO